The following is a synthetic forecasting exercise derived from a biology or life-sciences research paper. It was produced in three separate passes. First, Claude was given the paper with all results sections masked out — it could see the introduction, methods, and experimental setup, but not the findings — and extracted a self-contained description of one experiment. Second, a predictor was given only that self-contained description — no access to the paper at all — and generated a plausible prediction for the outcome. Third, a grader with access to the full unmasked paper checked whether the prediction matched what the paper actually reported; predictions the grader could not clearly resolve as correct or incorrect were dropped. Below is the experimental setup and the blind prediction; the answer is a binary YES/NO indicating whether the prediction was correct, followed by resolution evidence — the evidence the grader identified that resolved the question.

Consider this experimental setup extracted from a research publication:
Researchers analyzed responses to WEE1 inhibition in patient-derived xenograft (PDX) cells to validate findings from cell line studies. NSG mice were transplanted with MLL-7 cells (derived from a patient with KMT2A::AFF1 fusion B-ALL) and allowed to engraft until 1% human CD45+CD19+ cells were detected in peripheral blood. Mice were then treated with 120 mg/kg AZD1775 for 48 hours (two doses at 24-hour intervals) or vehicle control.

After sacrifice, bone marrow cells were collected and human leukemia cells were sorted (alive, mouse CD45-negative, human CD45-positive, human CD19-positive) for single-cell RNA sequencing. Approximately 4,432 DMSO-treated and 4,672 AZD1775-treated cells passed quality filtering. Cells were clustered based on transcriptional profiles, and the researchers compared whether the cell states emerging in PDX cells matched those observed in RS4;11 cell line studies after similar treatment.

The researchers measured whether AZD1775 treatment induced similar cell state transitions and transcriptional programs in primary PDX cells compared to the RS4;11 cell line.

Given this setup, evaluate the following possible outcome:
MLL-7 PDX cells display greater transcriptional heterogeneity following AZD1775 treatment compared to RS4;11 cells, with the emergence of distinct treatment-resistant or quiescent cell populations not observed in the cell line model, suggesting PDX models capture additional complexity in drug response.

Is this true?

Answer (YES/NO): NO